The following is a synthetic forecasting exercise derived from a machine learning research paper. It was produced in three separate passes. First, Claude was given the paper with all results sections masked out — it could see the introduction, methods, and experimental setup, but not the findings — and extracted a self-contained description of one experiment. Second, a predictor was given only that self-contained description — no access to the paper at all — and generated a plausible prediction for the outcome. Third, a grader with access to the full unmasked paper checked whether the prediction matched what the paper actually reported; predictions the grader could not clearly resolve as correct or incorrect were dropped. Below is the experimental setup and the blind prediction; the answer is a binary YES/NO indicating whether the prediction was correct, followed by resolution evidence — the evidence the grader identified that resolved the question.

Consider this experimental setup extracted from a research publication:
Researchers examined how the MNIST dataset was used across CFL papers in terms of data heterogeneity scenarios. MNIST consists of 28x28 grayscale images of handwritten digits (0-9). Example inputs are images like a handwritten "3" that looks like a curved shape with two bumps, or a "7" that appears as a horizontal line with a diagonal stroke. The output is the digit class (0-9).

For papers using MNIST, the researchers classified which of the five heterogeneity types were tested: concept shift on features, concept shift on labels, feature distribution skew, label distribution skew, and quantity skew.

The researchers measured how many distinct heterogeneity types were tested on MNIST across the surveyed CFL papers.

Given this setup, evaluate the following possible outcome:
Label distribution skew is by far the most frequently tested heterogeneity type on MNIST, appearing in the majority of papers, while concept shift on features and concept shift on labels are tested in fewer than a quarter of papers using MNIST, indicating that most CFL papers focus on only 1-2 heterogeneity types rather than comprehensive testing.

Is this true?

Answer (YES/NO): NO